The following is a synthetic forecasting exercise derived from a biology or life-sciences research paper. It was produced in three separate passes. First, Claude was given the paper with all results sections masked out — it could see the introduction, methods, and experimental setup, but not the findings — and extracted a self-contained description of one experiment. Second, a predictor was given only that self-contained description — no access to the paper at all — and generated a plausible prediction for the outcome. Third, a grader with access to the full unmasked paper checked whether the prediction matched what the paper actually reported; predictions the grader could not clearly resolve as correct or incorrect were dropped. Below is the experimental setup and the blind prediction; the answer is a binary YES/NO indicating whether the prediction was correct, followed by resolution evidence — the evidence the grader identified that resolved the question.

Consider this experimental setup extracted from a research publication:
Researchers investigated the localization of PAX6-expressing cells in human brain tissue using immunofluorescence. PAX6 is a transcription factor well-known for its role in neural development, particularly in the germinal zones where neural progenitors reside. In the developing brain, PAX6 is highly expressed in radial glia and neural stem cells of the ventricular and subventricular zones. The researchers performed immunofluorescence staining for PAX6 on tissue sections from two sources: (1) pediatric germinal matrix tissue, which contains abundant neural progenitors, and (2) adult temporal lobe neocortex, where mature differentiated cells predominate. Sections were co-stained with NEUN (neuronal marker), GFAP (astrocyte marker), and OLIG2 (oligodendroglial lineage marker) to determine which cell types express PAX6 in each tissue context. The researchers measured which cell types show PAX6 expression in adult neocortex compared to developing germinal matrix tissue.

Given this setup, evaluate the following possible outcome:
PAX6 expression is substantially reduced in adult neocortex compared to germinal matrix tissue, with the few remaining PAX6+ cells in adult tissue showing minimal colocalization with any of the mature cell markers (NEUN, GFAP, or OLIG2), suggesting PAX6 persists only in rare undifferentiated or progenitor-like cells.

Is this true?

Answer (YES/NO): NO